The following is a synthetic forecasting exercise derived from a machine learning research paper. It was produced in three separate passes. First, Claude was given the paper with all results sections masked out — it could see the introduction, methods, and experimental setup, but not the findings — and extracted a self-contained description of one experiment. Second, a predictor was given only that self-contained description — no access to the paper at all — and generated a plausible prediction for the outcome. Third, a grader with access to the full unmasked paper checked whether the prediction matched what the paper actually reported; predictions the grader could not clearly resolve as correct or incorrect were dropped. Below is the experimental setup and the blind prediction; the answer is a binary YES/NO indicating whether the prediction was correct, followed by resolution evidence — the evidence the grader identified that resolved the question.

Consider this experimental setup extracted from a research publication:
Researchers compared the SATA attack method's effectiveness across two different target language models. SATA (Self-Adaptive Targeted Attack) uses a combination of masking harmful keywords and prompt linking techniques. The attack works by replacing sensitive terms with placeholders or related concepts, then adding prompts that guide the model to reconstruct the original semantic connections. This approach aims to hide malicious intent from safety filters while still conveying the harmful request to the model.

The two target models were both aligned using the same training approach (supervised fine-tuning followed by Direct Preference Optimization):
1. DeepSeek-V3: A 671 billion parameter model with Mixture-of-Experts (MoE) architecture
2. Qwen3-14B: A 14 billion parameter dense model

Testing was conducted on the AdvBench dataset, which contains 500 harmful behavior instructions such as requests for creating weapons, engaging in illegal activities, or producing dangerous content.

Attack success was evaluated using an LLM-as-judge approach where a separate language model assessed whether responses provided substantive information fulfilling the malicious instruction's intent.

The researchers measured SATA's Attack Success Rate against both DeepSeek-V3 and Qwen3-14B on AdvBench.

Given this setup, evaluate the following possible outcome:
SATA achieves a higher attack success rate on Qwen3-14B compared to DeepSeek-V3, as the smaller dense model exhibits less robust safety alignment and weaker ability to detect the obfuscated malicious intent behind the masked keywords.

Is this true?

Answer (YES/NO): NO